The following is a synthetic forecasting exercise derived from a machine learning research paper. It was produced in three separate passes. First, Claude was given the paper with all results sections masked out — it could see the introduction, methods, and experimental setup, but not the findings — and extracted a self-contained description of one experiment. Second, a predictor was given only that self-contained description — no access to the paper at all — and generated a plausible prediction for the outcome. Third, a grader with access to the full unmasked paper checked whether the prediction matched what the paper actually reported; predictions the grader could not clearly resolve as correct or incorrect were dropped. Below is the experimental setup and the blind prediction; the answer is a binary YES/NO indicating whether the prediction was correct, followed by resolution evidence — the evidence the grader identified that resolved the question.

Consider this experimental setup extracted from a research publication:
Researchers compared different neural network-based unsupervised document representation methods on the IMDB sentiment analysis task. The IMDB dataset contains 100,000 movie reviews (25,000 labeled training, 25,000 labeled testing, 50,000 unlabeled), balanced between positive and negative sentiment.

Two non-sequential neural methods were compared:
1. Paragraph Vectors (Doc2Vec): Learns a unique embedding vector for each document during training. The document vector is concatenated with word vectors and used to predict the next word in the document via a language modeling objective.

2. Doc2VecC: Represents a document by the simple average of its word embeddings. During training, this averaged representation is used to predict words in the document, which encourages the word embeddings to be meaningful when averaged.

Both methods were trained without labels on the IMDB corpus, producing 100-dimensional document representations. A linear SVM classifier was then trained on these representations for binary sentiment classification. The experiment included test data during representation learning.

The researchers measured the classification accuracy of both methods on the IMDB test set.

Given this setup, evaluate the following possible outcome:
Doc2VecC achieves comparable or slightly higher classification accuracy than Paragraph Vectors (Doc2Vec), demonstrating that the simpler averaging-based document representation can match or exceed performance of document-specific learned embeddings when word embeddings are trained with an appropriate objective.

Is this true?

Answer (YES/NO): YES